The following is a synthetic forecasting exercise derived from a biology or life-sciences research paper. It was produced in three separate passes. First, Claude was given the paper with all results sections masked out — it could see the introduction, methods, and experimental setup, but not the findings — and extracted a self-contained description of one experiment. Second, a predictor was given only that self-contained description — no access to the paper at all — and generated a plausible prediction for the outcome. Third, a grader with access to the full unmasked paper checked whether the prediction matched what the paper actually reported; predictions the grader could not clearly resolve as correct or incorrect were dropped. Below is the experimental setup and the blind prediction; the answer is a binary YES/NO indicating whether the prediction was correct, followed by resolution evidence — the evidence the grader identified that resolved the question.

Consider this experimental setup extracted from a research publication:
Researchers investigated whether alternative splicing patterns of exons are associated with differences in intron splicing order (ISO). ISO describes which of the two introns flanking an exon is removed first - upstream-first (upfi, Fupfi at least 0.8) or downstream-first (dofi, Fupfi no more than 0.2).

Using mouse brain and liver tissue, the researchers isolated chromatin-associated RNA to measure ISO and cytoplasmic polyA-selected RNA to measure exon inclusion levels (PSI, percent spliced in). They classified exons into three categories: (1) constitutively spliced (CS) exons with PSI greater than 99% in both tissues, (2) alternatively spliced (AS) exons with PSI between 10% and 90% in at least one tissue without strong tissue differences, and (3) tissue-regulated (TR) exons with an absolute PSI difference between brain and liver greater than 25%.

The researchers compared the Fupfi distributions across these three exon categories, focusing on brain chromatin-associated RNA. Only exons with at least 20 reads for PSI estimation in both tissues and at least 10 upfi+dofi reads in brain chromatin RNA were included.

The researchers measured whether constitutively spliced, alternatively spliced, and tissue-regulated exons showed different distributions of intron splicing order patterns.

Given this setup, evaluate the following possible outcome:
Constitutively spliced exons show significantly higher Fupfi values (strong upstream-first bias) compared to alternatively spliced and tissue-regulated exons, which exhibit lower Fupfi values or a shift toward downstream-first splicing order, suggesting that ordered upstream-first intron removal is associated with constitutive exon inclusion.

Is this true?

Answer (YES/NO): NO